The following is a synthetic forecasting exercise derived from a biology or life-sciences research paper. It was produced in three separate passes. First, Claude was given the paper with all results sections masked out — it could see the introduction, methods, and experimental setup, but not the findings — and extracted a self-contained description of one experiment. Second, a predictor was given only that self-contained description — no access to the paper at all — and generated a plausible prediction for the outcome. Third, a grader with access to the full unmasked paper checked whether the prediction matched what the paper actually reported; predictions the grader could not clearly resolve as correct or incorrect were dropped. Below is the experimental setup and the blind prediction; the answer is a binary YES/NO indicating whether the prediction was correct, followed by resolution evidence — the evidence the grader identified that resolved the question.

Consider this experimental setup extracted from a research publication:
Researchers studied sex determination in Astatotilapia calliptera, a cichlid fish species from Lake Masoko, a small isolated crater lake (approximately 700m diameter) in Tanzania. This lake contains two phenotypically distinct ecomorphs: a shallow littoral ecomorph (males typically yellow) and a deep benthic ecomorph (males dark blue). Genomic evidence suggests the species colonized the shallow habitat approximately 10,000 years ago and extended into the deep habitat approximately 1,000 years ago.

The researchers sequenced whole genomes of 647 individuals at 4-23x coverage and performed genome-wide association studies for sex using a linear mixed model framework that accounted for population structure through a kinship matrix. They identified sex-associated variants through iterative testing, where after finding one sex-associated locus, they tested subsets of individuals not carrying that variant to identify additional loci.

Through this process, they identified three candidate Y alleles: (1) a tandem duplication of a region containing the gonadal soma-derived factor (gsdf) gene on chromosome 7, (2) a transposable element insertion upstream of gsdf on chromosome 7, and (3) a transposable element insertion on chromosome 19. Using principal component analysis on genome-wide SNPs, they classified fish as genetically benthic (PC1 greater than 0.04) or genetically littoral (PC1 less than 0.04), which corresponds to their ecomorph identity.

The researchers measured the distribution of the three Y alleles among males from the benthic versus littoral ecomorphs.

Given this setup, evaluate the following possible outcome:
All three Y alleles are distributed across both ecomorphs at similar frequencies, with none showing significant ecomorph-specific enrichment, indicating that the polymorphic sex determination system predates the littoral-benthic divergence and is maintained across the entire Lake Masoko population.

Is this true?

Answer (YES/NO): NO